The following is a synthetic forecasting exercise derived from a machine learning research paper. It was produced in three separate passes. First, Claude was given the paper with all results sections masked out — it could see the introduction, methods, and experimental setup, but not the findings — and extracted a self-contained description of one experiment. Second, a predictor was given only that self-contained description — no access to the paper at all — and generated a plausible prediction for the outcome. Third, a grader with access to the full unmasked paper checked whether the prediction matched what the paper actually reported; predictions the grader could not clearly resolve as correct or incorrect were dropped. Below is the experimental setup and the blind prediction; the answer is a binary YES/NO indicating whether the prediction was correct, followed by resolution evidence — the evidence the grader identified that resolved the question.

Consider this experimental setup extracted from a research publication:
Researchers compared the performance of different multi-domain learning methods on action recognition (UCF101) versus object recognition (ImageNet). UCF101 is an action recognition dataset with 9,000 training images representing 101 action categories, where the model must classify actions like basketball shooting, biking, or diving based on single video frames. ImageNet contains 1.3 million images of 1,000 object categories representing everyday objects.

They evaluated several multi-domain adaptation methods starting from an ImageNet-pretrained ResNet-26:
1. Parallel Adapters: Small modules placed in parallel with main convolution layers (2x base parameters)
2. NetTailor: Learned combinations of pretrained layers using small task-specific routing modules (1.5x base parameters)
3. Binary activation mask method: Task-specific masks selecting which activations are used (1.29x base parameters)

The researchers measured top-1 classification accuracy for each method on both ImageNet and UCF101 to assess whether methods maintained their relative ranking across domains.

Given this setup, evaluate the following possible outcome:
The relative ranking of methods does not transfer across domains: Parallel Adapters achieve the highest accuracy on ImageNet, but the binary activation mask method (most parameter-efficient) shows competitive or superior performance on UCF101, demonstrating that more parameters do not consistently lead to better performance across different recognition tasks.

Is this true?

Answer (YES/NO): NO